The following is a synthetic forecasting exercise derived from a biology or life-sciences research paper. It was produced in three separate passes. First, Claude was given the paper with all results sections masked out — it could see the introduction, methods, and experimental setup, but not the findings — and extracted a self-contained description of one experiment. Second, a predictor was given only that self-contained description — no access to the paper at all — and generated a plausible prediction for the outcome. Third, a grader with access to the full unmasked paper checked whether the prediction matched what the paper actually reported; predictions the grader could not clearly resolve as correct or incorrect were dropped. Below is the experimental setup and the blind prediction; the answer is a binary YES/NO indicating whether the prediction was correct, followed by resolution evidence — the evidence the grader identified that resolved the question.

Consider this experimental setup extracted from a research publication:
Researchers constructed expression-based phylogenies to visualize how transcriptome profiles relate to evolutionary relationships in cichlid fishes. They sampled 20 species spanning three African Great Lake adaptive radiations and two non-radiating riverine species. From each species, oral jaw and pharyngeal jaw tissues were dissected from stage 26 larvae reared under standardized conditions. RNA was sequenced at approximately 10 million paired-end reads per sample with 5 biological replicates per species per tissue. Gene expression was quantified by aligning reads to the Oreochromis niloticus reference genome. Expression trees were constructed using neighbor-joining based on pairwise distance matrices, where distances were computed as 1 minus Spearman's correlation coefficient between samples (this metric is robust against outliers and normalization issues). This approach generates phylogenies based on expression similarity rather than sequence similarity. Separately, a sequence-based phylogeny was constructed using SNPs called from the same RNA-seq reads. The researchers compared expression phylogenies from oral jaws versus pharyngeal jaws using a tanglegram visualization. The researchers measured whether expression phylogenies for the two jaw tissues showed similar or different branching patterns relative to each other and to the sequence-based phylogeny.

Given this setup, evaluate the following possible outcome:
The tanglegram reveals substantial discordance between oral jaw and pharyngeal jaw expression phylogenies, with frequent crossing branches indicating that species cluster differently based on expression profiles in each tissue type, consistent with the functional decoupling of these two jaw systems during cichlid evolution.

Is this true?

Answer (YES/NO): NO